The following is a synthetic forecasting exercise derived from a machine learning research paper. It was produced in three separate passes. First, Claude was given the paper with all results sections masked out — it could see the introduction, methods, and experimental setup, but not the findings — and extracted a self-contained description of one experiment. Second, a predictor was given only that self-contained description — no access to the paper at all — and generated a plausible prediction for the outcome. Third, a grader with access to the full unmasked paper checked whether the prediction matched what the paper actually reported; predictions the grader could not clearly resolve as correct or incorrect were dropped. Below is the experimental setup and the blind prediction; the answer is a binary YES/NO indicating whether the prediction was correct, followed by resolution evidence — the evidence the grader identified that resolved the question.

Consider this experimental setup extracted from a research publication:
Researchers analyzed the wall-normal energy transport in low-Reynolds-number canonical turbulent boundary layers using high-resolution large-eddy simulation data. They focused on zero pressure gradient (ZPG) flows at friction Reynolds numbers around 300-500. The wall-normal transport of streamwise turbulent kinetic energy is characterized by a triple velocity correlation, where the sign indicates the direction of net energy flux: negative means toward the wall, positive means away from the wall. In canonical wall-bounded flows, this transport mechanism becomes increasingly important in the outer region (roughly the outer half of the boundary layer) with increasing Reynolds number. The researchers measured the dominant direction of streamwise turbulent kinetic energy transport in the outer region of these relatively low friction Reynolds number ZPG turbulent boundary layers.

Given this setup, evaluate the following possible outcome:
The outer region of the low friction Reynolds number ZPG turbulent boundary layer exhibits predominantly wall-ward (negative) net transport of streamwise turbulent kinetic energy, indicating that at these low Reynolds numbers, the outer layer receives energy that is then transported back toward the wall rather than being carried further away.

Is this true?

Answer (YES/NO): NO